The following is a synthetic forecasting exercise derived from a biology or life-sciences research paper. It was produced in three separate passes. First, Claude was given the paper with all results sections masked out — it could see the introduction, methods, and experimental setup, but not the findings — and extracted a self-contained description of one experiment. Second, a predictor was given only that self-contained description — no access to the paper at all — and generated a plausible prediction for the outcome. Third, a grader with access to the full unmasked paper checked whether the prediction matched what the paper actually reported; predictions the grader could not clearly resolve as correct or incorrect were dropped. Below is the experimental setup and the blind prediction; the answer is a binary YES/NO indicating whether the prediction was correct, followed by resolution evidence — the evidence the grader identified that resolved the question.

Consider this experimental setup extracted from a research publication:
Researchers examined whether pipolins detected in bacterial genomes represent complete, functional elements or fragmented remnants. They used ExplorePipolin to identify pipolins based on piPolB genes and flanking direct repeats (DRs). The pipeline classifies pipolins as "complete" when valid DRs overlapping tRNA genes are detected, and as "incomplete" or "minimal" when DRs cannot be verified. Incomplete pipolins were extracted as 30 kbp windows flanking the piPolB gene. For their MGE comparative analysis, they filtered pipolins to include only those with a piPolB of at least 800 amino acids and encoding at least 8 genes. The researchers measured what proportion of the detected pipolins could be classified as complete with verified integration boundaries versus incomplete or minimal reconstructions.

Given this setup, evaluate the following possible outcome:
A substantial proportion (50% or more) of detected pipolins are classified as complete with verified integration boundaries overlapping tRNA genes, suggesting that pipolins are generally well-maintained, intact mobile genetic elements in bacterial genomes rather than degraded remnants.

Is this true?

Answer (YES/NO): YES